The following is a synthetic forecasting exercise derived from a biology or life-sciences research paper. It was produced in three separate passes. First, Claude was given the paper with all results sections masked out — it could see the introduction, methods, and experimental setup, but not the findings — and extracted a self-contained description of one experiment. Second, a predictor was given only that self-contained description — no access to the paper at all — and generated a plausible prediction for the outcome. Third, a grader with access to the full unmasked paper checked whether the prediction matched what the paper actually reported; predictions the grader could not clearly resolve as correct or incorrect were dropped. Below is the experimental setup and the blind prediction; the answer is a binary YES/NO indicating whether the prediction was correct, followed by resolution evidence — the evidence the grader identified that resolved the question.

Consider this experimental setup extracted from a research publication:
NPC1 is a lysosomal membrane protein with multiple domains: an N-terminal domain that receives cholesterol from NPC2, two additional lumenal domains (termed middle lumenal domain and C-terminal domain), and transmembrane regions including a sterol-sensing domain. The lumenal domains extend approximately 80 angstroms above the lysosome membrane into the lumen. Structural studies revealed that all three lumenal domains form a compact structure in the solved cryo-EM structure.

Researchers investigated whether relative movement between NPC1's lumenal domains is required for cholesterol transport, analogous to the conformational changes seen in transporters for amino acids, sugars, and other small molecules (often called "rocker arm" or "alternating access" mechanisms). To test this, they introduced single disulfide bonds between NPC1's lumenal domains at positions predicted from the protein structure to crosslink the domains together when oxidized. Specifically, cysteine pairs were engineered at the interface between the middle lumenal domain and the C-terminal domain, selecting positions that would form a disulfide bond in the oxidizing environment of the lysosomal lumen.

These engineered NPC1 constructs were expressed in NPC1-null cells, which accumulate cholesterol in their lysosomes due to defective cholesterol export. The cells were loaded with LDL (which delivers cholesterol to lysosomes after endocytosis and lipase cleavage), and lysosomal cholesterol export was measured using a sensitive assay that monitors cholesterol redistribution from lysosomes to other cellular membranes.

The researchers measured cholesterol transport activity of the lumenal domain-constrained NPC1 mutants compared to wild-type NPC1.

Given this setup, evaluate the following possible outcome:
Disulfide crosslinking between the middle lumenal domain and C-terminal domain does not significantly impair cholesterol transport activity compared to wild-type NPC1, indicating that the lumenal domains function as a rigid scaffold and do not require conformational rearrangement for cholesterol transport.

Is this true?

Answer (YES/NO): NO